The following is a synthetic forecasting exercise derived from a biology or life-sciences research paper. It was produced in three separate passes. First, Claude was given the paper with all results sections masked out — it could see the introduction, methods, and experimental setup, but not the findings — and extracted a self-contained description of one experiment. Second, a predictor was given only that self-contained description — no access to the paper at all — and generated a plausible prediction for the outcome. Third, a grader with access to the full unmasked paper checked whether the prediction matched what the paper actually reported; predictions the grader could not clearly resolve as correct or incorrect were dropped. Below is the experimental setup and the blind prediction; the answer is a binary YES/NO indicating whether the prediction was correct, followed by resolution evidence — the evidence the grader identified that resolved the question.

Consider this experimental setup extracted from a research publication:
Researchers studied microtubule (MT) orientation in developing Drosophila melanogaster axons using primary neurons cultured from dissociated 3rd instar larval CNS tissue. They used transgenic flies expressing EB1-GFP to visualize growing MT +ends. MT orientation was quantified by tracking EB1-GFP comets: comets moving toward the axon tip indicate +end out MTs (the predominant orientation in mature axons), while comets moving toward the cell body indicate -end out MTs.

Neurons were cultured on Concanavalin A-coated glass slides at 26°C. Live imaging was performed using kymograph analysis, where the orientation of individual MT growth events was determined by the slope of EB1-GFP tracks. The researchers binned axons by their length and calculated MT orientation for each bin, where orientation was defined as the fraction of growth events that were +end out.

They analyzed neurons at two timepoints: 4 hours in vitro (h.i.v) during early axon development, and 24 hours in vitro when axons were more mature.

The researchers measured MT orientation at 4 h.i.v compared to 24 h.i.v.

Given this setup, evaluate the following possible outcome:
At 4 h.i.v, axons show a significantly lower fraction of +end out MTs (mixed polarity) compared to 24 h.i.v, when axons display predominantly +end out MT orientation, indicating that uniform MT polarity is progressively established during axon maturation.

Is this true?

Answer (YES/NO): YES